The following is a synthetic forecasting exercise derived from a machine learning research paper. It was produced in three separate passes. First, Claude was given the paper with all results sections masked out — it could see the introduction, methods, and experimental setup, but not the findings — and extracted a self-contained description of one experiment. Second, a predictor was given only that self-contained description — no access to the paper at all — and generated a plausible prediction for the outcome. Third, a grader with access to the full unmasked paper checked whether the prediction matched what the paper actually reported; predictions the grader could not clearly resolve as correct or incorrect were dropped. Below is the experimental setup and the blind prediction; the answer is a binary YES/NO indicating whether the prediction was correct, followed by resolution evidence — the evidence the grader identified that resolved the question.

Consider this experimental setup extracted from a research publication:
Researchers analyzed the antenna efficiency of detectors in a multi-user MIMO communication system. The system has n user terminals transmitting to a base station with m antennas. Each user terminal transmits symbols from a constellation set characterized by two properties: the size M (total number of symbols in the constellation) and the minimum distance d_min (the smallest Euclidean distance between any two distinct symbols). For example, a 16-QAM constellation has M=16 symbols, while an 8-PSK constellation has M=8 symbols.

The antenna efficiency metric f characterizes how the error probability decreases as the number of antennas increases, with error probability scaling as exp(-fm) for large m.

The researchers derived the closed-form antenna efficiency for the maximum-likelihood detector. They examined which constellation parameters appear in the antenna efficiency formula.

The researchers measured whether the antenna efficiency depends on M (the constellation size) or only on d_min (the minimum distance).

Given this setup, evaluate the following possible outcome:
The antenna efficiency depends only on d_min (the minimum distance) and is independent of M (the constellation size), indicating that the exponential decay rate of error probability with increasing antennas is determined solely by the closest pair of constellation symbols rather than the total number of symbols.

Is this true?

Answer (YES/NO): YES